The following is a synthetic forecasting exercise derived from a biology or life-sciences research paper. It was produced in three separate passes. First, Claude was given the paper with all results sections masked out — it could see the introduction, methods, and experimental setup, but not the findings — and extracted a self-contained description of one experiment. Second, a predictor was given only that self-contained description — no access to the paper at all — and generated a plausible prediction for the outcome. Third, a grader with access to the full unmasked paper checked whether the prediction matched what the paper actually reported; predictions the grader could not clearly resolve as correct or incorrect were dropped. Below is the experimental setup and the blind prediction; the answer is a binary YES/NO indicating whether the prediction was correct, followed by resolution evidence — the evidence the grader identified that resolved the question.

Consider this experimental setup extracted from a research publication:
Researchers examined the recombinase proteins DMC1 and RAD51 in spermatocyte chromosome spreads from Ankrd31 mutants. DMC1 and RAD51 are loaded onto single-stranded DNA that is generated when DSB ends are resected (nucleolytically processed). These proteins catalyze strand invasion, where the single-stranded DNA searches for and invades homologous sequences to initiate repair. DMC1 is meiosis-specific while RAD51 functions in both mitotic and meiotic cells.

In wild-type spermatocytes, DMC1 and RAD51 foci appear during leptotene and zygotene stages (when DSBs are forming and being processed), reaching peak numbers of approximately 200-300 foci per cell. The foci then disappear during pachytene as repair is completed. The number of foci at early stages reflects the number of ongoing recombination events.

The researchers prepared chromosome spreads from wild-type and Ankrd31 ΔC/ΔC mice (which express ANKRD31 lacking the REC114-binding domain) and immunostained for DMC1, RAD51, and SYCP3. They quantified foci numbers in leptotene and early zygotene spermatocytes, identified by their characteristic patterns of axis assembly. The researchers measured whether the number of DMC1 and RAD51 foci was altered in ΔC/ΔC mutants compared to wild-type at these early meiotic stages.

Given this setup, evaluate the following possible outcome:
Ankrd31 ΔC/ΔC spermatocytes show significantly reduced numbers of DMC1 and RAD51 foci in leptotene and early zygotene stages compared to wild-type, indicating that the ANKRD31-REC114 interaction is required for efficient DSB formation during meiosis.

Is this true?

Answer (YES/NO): YES